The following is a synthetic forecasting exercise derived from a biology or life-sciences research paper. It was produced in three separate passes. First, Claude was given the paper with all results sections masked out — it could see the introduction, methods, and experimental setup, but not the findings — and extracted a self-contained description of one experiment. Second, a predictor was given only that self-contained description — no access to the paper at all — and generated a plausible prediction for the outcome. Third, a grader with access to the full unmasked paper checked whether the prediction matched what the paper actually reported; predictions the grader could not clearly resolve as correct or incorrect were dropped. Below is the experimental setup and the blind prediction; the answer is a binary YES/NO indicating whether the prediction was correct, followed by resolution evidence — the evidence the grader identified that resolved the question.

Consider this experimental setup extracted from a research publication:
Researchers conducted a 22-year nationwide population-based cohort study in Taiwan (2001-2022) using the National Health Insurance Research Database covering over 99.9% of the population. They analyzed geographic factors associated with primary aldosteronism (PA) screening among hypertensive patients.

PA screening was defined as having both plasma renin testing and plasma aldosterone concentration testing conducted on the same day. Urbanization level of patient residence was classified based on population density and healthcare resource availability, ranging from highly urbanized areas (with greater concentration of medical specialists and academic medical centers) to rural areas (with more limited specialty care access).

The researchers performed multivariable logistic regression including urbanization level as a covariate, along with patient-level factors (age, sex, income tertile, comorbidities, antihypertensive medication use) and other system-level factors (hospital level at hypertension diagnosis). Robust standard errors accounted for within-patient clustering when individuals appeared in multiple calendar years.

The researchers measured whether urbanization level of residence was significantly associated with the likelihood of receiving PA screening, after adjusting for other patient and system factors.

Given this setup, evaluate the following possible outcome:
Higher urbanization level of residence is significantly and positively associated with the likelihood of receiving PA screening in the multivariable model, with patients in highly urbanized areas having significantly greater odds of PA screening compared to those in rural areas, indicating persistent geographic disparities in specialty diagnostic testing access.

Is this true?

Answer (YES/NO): YES